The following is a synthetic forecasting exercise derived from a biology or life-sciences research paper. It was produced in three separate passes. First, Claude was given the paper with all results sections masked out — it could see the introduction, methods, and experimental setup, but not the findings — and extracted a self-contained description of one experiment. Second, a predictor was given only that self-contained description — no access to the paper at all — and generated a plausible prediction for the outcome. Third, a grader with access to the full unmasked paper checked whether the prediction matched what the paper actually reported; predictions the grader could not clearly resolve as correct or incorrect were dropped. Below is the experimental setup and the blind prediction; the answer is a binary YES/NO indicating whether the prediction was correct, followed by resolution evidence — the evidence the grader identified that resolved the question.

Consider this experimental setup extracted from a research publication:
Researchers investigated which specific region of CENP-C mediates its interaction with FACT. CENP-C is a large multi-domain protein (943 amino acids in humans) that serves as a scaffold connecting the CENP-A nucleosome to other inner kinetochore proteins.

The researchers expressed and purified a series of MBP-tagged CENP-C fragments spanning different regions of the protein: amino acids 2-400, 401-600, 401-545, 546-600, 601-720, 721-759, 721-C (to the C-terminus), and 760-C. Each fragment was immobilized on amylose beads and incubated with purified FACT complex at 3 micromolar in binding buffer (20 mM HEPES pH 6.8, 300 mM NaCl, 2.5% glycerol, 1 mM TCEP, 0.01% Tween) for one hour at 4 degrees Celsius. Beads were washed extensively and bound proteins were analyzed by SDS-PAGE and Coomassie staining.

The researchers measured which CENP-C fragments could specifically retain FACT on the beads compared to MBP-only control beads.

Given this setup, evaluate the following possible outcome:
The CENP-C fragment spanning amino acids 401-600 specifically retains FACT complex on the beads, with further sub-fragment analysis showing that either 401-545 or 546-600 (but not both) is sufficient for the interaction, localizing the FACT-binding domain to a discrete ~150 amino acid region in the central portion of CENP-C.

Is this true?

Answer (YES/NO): NO